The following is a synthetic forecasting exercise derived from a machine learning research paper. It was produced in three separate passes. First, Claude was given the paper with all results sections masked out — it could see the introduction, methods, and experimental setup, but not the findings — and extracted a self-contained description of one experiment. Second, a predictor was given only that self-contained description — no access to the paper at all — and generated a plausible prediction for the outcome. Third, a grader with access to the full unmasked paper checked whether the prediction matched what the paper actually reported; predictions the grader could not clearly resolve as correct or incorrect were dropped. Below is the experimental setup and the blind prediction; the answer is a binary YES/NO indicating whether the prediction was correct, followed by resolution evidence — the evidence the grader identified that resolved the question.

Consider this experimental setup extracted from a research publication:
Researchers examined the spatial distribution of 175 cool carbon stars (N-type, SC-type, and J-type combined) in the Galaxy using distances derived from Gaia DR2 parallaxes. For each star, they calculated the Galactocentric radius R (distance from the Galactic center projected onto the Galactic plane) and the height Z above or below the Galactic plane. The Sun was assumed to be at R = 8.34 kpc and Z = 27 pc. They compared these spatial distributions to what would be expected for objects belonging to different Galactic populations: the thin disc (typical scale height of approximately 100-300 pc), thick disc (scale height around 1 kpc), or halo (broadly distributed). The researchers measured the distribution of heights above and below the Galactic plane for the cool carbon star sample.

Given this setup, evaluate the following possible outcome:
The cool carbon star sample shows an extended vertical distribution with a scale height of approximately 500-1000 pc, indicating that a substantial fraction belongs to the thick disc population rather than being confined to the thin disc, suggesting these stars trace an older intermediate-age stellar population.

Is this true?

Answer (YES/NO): NO